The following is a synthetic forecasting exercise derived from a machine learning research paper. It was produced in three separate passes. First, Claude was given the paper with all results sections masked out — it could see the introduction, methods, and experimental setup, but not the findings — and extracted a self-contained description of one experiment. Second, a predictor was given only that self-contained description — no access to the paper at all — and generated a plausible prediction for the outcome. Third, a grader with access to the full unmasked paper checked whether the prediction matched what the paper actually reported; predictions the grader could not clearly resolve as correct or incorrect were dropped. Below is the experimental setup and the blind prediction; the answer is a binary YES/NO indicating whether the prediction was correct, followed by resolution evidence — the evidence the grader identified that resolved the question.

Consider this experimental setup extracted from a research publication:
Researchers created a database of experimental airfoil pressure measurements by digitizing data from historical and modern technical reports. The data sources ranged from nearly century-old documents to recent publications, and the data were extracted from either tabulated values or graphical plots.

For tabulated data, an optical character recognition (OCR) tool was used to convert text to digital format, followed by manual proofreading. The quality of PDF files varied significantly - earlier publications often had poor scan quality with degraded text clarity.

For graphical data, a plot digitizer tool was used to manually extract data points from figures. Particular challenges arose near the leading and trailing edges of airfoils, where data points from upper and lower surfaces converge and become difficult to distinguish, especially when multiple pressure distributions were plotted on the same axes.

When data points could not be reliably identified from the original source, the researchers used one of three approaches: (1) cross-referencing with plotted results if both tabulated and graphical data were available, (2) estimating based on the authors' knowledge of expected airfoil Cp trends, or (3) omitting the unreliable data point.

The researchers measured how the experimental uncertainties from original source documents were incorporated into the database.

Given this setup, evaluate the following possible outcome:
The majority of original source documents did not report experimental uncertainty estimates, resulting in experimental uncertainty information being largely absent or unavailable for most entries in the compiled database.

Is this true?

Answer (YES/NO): NO